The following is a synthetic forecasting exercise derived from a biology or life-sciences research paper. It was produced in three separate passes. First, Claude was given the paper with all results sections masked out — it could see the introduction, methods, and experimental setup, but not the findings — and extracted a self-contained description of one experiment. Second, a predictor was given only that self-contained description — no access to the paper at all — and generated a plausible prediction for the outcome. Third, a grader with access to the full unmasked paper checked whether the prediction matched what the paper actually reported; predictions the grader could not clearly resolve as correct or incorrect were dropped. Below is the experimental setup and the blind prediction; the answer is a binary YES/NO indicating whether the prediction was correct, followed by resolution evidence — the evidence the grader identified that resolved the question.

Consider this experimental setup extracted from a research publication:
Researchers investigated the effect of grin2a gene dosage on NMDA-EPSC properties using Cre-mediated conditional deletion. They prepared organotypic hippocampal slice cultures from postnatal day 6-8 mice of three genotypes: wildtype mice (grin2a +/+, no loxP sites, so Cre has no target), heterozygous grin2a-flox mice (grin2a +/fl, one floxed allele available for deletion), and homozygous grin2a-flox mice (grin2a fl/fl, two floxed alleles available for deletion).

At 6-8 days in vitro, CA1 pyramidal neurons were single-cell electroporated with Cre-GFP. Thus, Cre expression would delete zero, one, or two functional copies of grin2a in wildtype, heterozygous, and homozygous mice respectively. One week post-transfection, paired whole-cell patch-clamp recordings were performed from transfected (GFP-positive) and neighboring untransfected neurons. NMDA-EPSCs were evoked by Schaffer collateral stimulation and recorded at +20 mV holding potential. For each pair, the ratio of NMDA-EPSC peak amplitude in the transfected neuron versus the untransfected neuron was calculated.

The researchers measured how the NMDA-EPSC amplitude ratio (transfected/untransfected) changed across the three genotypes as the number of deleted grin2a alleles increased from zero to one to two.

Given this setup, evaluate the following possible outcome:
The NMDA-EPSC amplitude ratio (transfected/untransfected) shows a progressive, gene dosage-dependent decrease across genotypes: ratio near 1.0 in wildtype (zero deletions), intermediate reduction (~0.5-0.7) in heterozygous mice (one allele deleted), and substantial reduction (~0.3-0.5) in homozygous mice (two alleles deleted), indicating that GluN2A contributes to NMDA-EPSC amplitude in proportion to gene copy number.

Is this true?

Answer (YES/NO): NO